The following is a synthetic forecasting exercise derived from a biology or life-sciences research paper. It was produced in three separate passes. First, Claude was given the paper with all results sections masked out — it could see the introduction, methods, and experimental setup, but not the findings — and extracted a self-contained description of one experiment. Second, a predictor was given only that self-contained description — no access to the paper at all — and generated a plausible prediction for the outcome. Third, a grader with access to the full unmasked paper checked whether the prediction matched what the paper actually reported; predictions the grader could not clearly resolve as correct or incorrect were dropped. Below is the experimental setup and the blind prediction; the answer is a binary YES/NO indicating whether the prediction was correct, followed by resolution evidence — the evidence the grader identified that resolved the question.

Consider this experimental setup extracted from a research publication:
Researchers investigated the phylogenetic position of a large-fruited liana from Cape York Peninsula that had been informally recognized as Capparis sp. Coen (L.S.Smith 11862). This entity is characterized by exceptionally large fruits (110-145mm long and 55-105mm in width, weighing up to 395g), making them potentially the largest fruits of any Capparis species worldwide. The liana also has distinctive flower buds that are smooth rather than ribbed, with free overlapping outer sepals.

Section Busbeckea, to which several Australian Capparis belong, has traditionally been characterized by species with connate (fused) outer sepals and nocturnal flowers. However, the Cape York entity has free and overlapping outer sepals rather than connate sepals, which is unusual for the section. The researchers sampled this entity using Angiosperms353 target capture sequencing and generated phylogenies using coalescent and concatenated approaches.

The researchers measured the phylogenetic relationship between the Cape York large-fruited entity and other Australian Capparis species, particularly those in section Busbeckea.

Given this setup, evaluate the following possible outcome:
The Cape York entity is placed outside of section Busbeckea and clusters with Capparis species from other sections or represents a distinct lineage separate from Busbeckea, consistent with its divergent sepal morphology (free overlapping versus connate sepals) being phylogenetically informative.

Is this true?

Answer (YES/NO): NO